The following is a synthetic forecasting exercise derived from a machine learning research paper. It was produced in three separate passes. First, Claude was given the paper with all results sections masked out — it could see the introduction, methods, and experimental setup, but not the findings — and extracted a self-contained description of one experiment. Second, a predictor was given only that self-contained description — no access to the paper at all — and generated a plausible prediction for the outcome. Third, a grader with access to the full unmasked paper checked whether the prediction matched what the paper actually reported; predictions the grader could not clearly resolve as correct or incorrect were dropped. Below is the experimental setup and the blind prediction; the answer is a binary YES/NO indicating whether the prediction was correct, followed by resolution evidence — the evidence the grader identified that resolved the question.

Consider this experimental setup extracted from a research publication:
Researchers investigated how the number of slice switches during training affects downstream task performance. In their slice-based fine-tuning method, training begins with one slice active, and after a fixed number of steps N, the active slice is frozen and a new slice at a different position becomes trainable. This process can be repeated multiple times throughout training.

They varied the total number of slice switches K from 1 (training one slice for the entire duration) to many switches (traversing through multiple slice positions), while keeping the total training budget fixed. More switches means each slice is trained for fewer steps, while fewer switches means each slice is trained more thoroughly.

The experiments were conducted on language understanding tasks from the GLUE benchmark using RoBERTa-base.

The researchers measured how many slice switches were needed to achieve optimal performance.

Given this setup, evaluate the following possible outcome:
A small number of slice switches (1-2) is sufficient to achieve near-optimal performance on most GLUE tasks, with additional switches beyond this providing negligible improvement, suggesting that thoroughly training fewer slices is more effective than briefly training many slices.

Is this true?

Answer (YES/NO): NO